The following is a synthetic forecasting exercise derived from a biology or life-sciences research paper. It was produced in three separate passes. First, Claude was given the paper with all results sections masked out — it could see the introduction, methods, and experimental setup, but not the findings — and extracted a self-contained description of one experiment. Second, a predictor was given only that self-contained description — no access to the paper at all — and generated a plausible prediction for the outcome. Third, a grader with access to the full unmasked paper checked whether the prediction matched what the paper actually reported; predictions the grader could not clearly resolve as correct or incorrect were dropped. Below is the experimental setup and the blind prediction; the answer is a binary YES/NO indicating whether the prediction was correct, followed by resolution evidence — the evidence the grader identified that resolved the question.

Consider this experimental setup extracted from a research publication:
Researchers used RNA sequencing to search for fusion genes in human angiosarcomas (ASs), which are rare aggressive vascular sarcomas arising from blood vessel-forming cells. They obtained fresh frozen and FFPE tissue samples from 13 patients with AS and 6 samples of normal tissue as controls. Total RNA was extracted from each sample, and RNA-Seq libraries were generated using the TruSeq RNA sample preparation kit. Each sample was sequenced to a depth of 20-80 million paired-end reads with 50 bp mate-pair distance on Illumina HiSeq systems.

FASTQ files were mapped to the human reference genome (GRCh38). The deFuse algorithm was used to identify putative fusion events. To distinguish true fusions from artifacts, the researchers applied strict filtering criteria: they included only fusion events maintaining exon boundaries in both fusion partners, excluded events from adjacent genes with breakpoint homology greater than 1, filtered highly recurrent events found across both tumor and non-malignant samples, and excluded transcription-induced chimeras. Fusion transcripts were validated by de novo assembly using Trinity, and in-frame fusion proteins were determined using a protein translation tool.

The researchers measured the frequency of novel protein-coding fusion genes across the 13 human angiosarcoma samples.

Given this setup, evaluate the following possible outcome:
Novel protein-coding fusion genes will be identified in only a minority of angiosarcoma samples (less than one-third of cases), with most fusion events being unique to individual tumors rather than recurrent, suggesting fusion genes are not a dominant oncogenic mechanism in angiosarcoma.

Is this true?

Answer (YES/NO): NO